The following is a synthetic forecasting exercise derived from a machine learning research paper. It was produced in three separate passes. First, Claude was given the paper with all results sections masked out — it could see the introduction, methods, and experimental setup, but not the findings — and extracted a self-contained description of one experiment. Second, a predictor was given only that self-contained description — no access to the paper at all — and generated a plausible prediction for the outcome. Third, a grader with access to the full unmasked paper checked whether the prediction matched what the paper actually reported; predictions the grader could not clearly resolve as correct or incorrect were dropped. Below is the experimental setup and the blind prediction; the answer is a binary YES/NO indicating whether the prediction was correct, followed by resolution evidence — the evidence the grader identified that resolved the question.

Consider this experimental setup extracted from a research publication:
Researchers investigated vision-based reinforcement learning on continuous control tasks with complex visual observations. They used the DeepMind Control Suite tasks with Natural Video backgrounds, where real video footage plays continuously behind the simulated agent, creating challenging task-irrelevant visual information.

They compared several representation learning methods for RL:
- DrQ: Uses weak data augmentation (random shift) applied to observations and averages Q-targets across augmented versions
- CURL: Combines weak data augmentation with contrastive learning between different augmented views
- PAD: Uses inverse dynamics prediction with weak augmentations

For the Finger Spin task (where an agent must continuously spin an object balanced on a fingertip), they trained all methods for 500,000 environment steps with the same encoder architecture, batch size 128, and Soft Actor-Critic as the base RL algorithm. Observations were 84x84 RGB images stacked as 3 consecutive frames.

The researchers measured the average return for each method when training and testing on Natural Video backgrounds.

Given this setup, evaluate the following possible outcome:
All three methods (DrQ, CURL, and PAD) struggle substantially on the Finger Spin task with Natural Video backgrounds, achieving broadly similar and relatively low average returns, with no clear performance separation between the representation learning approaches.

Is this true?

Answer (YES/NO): NO